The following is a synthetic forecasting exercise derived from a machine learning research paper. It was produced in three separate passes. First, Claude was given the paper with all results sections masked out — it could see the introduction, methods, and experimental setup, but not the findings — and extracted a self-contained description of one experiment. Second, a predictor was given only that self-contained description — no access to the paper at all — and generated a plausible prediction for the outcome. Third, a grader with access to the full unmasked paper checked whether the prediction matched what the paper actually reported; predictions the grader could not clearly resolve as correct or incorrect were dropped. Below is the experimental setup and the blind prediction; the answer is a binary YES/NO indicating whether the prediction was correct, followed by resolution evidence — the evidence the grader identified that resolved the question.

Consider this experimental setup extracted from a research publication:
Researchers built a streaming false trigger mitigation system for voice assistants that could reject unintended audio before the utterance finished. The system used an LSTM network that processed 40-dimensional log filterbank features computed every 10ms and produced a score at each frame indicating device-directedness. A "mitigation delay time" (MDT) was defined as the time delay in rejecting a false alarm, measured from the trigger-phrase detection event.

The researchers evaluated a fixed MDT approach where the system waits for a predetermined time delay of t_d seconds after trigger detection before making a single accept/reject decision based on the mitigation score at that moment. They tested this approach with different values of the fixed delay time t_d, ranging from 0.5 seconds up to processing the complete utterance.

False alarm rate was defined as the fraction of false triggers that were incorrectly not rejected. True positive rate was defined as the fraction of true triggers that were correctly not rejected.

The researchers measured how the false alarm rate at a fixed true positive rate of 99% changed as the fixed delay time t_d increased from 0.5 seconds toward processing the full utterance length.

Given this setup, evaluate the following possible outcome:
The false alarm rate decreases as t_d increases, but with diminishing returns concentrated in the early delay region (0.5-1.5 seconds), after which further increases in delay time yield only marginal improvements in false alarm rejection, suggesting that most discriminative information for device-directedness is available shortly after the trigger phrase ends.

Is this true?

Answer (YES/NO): NO